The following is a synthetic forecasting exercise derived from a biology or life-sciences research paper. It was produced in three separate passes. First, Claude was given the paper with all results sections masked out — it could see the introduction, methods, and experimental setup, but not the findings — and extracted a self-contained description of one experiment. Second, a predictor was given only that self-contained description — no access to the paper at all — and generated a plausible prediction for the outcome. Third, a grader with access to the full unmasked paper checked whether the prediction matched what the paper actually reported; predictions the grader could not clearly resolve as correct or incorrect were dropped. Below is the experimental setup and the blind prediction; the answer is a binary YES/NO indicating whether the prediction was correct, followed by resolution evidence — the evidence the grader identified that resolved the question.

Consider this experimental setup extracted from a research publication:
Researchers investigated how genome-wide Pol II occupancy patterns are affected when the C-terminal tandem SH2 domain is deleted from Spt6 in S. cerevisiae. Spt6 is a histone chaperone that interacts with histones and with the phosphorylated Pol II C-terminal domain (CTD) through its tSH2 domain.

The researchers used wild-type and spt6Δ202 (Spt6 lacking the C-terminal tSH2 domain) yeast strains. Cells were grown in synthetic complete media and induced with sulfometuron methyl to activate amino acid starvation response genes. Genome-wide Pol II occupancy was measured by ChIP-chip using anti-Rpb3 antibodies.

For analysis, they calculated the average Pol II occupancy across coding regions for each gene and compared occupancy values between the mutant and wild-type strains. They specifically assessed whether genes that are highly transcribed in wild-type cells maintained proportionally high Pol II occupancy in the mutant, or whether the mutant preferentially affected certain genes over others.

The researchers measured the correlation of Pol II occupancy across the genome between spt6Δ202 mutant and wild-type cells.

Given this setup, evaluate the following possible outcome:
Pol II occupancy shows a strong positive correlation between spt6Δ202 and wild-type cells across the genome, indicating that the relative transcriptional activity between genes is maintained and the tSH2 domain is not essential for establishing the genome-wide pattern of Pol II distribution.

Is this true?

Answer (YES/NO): NO